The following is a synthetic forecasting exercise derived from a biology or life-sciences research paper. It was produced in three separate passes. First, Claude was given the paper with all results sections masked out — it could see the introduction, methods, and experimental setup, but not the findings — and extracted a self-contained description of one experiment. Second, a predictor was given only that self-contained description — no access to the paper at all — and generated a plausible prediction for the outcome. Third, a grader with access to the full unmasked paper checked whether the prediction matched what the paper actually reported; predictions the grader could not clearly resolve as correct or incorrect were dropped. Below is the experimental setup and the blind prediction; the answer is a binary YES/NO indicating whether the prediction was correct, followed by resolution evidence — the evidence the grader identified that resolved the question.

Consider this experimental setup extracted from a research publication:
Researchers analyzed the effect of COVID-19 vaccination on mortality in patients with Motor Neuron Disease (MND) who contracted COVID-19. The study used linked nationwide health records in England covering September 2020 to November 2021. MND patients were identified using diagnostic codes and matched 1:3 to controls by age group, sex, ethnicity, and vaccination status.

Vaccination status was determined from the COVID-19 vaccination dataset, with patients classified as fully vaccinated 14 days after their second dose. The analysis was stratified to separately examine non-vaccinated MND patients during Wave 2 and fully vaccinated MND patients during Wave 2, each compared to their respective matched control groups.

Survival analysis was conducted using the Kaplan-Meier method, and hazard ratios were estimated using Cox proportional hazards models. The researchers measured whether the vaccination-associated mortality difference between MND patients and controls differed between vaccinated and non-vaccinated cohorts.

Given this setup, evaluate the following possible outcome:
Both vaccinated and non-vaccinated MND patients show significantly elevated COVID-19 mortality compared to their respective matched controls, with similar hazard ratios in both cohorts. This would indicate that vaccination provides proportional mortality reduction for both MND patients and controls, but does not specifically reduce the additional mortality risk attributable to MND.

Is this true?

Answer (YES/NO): NO